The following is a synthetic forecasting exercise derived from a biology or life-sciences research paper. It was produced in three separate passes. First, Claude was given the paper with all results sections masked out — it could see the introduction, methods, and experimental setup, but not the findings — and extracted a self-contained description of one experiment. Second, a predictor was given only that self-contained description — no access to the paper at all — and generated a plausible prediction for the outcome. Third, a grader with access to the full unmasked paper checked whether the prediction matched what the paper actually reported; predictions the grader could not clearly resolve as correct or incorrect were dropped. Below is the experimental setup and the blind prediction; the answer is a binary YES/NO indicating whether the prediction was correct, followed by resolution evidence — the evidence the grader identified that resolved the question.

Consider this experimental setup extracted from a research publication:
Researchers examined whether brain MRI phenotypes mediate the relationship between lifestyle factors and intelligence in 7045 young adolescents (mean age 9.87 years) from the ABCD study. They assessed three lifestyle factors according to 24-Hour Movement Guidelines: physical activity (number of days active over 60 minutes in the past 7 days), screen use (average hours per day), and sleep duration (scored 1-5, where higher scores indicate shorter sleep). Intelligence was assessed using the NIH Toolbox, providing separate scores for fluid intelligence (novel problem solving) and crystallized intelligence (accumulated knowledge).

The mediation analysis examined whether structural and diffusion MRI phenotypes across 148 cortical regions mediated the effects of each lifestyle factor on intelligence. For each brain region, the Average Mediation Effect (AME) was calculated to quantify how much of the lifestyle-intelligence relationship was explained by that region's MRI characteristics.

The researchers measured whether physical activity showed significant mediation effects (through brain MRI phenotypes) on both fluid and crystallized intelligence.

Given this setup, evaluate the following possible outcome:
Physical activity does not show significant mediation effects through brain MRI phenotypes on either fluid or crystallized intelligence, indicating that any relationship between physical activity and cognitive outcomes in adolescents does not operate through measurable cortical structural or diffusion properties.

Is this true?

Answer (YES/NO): NO